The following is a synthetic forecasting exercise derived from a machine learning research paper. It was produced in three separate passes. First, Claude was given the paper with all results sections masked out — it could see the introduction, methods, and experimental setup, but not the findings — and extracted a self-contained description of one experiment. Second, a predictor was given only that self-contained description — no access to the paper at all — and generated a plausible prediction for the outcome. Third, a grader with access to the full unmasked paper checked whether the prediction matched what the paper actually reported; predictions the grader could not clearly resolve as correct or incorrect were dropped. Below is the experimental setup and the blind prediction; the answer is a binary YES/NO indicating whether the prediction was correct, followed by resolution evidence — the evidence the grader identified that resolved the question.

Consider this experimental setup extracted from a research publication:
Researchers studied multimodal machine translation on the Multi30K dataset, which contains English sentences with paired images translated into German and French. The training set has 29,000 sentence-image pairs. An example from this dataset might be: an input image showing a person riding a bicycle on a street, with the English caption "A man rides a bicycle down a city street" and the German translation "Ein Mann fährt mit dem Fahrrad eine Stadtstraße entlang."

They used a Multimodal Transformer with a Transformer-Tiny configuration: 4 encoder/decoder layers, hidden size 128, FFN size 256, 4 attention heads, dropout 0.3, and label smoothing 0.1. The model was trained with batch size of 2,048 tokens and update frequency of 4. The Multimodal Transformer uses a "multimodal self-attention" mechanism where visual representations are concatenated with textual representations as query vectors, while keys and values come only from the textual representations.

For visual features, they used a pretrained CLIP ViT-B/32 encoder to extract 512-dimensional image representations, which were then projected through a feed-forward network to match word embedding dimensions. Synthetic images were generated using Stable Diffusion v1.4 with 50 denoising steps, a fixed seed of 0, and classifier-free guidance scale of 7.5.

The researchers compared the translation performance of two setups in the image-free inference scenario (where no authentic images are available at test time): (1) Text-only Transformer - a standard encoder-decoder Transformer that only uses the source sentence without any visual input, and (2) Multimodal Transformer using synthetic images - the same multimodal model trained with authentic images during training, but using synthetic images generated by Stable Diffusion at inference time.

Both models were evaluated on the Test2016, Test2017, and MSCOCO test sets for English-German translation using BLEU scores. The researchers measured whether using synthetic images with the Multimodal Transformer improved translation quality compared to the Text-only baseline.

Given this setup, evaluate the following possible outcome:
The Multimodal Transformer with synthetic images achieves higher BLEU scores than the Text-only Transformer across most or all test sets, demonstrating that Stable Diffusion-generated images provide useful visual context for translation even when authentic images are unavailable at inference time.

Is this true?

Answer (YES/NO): NO